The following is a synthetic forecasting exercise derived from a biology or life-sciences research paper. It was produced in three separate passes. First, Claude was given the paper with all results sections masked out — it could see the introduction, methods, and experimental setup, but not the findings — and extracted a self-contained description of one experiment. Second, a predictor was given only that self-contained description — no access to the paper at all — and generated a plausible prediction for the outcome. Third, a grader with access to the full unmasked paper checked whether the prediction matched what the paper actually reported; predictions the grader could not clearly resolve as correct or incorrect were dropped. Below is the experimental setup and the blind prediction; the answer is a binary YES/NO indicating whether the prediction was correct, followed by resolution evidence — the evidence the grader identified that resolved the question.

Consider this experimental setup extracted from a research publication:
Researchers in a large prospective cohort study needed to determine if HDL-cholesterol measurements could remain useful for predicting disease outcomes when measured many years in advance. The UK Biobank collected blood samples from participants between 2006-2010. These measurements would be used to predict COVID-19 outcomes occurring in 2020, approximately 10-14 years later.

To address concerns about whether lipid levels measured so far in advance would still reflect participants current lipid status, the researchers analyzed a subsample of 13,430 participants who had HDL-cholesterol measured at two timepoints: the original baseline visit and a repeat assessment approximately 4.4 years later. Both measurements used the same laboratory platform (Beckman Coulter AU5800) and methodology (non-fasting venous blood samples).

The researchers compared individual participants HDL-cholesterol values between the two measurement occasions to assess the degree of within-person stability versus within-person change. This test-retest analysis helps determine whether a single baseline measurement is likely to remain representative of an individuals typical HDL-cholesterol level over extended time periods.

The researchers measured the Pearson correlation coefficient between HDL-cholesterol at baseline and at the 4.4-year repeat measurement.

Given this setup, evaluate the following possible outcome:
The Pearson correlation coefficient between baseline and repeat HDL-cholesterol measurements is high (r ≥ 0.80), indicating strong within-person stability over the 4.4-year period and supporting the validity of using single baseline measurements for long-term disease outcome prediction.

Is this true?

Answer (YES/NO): YES